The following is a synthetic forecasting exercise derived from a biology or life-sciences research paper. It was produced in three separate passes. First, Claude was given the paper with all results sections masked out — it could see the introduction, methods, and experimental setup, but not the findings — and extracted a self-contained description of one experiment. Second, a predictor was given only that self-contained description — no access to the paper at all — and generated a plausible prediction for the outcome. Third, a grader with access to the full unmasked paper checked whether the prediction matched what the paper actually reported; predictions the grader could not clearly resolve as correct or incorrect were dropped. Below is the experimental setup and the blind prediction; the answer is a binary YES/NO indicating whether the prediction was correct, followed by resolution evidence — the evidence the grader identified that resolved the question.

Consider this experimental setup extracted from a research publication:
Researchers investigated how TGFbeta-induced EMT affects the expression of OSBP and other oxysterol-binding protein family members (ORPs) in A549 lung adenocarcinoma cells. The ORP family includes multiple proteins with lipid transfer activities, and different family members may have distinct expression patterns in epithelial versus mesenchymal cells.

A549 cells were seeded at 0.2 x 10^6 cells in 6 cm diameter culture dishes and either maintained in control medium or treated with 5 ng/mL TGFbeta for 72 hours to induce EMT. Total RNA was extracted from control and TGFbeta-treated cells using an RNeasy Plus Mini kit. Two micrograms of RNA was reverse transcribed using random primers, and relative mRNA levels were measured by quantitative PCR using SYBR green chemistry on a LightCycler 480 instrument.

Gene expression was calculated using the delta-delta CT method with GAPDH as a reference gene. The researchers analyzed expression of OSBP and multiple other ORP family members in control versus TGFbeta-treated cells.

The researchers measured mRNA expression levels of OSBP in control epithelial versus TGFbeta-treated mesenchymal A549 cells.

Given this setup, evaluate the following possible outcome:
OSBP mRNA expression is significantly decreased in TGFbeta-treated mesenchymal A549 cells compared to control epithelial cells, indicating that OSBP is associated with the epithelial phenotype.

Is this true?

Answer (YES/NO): YES